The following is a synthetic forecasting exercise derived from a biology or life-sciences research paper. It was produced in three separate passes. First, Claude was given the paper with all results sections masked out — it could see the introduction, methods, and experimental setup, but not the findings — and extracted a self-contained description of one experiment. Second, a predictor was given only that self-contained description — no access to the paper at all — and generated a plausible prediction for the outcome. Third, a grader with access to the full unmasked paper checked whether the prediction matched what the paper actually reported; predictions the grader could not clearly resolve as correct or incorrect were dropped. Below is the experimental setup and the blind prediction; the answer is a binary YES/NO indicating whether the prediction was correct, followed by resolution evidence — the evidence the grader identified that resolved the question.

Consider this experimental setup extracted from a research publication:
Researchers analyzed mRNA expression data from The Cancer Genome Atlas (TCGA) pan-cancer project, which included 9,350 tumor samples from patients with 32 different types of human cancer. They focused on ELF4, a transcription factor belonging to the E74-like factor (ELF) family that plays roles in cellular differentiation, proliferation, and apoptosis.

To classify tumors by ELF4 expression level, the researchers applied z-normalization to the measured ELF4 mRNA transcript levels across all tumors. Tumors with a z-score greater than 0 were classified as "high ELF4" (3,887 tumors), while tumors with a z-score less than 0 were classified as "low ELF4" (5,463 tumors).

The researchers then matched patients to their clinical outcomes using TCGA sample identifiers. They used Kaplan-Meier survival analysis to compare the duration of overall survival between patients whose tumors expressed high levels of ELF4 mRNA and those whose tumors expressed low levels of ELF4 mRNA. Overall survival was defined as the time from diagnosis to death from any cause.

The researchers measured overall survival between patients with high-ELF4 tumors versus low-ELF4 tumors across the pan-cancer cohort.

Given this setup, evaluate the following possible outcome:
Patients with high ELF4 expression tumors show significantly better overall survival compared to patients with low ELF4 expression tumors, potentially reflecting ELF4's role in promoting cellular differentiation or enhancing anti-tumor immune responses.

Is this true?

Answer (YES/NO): NO